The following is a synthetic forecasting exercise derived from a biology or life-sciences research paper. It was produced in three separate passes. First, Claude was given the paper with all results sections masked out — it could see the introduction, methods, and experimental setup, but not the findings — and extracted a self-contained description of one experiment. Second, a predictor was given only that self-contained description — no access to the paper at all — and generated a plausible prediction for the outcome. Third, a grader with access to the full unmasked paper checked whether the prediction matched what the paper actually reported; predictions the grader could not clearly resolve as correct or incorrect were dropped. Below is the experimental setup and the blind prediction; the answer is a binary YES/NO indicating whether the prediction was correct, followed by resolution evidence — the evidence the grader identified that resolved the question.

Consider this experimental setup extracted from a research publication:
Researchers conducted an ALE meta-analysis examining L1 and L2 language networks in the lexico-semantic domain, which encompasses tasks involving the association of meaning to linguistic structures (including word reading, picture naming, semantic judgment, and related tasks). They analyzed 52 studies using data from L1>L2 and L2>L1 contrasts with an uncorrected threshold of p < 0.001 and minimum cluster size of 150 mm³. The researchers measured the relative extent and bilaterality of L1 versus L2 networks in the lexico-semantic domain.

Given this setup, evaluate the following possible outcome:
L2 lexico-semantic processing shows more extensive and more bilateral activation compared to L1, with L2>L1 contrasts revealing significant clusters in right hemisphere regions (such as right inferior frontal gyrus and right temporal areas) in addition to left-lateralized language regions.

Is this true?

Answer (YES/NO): NO